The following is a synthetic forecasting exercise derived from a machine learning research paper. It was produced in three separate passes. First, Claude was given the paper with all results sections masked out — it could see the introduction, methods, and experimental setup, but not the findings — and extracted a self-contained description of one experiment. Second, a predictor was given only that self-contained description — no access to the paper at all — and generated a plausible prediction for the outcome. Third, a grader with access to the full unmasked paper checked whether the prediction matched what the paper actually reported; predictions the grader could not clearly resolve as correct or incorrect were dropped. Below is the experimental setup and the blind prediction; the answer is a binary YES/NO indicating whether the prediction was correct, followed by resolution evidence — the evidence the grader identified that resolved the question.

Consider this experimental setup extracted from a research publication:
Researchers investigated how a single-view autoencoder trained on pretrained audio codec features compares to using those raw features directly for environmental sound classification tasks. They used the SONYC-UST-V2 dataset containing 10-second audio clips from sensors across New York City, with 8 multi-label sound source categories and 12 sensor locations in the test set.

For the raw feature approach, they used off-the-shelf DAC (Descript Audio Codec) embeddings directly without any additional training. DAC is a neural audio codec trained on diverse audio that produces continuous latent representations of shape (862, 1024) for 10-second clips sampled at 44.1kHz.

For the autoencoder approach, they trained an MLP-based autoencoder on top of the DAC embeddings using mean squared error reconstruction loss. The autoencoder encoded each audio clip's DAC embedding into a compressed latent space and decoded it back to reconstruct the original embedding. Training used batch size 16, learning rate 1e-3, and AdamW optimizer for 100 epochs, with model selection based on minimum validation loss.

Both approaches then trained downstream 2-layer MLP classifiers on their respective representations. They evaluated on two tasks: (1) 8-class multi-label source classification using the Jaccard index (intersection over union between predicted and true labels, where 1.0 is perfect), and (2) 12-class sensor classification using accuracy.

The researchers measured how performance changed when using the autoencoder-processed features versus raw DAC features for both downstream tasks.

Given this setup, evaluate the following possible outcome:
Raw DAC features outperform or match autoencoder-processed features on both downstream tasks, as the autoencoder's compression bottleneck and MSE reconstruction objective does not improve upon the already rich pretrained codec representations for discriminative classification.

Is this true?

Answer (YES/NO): NO